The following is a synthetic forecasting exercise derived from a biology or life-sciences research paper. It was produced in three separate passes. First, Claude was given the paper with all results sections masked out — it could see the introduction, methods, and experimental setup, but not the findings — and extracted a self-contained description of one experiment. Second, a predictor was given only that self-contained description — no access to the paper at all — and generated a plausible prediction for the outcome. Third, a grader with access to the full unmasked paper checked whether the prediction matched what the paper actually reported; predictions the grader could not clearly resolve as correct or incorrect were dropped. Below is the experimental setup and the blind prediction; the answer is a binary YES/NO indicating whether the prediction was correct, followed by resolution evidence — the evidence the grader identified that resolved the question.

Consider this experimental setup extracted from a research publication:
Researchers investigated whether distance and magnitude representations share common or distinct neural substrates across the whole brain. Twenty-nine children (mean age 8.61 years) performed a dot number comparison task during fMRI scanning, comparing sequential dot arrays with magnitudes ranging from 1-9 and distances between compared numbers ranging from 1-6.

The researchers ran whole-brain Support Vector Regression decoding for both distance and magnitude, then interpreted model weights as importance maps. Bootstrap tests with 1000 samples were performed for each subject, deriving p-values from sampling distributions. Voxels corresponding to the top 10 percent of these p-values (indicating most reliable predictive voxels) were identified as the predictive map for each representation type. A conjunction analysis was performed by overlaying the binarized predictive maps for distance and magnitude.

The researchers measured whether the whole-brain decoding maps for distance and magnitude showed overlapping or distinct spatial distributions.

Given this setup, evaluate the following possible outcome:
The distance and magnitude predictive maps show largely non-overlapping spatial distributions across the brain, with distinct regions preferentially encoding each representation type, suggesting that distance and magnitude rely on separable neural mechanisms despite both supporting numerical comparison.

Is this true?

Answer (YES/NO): NO